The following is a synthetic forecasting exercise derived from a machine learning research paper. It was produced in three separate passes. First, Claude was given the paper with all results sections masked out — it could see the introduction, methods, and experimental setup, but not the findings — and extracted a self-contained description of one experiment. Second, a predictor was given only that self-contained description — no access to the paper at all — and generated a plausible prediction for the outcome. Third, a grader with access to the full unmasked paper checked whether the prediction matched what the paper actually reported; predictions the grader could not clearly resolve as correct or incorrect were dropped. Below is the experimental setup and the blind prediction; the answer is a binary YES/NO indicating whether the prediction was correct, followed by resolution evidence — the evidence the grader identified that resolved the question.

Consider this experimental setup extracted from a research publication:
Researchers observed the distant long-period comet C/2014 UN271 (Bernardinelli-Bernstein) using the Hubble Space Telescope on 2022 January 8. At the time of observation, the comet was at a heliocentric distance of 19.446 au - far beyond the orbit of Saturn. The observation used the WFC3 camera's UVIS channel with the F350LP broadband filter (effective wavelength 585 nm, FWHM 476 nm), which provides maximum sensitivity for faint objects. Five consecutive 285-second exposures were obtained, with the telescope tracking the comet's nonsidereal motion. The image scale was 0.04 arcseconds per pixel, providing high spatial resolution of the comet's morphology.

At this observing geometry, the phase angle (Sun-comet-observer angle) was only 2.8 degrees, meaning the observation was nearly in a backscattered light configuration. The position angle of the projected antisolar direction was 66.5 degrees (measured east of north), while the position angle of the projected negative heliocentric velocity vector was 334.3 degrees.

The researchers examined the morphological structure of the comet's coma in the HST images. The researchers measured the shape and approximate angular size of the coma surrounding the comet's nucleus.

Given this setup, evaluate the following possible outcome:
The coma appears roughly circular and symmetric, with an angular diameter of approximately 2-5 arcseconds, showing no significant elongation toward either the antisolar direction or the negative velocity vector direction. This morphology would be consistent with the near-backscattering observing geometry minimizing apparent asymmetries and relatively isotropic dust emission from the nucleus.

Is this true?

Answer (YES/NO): NO